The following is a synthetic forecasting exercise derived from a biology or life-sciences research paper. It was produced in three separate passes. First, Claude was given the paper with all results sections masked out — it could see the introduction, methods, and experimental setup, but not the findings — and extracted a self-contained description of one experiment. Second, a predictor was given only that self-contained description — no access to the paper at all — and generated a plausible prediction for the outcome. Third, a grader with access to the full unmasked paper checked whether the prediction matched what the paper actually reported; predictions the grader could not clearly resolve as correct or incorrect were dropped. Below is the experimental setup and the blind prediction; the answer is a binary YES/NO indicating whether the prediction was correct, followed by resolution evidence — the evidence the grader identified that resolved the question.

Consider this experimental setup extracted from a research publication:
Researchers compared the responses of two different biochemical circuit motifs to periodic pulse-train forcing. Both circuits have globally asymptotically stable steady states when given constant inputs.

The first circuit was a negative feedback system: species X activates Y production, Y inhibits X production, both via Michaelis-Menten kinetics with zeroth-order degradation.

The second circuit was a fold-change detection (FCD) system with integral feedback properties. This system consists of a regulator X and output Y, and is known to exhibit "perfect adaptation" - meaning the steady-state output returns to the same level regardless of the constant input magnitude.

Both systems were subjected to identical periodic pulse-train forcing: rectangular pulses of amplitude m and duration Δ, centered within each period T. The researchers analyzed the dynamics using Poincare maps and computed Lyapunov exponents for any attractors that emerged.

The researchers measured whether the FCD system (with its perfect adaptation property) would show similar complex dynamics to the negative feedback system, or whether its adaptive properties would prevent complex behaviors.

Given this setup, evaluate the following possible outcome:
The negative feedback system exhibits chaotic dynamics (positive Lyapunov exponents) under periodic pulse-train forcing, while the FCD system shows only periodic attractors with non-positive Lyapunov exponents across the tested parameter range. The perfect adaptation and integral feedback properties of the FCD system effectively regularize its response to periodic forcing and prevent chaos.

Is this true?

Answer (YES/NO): NO